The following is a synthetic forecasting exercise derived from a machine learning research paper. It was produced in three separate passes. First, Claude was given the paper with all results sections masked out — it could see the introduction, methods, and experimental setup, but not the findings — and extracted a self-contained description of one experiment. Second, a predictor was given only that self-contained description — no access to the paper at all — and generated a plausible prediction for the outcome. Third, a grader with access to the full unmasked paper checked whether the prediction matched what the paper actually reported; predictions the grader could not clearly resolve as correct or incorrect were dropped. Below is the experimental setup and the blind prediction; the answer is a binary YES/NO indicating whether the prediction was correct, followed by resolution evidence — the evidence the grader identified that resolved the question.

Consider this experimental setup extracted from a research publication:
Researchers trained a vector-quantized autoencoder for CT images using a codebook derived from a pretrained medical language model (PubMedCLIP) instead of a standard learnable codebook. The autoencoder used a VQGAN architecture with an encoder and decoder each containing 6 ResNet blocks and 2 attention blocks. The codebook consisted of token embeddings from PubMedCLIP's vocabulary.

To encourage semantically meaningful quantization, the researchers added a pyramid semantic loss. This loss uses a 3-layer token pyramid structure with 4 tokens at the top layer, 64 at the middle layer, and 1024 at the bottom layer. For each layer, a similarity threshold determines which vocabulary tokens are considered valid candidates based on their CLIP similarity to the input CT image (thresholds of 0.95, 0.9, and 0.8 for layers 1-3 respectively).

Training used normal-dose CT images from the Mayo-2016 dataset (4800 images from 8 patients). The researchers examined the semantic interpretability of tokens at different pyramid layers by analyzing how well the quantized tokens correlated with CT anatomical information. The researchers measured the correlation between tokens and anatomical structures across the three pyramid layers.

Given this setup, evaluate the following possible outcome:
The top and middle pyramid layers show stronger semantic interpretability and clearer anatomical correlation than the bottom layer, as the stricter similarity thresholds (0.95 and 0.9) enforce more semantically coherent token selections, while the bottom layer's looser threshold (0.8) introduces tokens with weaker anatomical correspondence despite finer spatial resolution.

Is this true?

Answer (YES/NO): YES